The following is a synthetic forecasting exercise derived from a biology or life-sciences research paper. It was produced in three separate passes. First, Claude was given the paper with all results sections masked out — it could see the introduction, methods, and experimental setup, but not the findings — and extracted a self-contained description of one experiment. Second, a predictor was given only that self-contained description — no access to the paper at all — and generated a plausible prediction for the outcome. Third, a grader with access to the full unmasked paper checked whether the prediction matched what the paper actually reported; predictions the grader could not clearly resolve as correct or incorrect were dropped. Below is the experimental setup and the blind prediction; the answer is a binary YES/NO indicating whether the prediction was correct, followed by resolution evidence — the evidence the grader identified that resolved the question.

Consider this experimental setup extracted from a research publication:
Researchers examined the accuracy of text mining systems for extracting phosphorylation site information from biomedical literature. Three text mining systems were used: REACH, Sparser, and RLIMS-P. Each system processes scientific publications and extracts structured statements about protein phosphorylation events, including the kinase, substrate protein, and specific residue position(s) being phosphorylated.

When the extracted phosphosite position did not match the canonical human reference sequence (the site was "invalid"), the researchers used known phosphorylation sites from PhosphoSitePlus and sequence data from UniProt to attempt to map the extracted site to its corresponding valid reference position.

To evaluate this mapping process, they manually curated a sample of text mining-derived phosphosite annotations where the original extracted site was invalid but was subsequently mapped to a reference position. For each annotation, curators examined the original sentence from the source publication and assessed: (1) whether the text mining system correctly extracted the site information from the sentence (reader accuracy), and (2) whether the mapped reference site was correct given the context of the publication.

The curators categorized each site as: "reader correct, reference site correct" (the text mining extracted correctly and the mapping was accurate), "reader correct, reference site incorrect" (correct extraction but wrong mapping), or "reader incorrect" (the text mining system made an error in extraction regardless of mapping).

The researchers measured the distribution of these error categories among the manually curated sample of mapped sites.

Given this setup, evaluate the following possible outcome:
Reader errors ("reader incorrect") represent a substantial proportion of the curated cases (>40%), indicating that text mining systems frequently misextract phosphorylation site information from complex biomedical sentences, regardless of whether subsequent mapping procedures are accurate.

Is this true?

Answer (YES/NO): YES